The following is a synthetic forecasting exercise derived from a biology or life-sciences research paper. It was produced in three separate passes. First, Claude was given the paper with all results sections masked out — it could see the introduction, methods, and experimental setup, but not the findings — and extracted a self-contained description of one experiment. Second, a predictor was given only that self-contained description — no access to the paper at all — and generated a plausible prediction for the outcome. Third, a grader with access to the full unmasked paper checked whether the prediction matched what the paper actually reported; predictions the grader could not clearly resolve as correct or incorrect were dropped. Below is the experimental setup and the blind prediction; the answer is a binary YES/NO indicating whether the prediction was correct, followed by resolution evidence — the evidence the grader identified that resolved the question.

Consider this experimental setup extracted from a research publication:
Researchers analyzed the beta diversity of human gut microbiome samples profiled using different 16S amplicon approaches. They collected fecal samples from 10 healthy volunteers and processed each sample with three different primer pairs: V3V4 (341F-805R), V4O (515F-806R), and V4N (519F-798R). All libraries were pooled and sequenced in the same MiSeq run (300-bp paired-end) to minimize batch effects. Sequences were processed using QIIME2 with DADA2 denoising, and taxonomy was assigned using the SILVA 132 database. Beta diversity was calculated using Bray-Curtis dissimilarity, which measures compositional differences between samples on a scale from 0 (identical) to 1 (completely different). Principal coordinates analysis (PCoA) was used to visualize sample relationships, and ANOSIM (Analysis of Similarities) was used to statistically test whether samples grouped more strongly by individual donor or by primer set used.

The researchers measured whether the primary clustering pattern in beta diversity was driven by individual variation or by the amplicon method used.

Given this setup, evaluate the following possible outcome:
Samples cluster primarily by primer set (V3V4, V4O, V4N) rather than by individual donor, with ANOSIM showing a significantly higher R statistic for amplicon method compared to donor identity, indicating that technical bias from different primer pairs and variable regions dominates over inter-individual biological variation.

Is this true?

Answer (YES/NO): NO